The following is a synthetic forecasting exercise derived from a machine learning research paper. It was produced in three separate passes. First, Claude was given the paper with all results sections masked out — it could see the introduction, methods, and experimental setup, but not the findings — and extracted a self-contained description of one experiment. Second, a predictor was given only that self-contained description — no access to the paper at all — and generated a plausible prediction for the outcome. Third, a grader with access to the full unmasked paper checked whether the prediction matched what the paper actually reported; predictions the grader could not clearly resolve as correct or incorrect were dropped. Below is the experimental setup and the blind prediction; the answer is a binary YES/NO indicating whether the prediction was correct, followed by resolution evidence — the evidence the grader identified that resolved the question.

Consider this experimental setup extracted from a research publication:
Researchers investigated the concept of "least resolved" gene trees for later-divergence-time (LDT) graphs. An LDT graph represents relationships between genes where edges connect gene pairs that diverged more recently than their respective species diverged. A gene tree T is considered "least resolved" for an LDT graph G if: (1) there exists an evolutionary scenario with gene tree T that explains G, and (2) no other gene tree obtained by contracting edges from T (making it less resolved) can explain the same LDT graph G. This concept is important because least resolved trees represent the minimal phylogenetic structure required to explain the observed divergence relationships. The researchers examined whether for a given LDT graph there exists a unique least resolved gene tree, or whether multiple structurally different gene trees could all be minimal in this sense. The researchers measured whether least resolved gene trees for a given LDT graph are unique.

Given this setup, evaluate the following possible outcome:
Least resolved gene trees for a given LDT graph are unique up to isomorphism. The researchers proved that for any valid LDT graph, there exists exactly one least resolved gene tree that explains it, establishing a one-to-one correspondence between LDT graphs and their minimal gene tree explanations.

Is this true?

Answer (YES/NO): NO